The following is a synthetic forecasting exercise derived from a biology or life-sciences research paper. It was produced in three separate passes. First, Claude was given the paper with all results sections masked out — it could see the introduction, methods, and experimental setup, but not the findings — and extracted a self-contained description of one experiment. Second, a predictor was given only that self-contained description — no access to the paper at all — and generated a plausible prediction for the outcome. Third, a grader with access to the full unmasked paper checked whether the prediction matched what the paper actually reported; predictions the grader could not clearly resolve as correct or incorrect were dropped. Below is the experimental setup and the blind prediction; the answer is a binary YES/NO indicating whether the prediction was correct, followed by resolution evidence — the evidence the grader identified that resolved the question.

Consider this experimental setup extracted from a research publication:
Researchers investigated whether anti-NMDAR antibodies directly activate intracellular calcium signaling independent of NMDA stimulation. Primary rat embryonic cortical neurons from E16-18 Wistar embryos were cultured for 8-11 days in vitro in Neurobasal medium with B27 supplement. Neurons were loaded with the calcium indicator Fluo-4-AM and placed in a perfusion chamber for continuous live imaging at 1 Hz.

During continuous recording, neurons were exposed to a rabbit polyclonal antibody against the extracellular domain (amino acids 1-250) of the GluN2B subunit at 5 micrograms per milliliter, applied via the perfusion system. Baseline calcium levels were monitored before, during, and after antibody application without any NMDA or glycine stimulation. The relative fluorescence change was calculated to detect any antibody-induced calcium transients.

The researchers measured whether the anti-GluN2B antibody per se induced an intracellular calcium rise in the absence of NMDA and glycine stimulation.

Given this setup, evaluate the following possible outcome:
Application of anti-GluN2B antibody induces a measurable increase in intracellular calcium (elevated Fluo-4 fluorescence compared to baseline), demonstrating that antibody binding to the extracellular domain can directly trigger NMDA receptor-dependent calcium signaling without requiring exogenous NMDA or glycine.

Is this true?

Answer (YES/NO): NO